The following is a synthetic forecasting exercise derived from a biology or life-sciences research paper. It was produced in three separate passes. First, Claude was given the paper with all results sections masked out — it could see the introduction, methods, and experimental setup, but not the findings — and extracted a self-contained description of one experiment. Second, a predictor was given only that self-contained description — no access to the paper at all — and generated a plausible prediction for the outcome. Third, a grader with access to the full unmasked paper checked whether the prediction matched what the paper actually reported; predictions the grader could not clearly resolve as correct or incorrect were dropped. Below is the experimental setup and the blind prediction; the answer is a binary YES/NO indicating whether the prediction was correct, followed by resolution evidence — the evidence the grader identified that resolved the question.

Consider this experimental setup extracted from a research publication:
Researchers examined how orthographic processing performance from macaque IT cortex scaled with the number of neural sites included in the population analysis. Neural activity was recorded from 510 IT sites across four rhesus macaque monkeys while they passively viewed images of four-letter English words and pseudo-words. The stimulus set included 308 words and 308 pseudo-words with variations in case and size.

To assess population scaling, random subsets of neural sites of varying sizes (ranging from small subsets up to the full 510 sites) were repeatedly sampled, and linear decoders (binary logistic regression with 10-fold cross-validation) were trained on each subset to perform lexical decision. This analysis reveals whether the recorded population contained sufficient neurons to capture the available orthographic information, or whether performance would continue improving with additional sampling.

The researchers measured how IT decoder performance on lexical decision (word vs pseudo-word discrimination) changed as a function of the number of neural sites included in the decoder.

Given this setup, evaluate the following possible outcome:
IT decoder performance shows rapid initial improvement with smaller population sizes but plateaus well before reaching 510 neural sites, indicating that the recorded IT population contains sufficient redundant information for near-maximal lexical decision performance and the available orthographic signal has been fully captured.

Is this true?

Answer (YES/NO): NO